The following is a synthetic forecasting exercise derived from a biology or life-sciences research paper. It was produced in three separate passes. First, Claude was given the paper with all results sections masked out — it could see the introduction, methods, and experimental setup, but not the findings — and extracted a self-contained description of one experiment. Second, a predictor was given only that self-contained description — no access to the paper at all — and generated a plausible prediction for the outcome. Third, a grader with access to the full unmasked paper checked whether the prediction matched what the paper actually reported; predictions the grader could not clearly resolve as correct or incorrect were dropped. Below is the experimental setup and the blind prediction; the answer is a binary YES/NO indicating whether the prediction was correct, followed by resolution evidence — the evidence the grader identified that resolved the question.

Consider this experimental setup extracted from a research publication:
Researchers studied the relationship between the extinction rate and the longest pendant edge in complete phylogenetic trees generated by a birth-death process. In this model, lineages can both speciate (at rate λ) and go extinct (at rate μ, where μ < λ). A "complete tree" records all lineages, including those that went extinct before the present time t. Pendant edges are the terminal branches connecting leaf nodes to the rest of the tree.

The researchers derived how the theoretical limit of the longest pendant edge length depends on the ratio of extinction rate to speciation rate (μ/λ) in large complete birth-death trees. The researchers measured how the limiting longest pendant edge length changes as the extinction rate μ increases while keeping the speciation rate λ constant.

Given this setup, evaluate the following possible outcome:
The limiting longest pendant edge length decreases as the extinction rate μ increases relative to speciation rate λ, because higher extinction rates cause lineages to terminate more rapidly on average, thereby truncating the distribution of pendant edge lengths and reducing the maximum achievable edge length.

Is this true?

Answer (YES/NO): YES